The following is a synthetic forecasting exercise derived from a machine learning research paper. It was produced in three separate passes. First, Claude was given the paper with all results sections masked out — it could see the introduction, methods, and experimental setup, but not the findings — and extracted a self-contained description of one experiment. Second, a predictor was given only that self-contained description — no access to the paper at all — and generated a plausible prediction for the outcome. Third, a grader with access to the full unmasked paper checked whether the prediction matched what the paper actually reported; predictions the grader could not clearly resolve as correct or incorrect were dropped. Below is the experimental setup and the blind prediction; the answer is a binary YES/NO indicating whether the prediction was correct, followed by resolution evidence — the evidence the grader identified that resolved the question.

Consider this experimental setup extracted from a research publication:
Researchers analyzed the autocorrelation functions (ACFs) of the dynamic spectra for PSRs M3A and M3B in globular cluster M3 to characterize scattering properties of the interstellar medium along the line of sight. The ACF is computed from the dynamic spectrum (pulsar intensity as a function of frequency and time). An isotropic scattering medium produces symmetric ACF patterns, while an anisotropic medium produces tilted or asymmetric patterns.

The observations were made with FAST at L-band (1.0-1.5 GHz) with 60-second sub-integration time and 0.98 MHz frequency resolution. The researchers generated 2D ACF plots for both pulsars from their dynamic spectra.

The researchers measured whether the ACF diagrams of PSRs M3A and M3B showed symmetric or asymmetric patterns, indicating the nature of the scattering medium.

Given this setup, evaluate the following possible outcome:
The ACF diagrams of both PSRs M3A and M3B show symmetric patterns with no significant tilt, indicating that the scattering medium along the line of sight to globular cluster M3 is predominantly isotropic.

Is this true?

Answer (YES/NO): NO